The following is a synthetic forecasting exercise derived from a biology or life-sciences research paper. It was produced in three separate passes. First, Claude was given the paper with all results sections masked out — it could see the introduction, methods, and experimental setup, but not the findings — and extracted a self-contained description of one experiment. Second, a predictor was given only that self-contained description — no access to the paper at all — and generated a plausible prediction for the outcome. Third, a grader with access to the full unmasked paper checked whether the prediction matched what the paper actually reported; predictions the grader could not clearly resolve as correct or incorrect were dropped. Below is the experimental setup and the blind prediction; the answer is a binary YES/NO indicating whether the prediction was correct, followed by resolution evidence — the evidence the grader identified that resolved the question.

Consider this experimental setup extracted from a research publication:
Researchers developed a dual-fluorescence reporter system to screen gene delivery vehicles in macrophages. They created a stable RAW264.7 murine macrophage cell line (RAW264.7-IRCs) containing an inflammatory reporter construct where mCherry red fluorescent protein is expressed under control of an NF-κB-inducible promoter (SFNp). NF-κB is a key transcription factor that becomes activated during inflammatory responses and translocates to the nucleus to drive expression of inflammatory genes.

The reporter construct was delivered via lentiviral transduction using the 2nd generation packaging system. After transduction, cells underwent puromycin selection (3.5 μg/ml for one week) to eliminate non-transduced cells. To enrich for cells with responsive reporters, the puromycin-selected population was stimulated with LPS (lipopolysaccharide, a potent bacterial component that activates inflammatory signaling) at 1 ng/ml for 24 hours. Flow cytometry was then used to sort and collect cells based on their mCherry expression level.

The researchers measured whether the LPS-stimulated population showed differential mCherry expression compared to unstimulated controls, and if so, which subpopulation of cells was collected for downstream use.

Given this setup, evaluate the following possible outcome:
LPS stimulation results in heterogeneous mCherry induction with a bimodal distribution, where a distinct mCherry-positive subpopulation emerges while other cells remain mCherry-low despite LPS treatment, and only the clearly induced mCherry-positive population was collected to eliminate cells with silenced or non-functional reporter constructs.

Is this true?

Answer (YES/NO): NO